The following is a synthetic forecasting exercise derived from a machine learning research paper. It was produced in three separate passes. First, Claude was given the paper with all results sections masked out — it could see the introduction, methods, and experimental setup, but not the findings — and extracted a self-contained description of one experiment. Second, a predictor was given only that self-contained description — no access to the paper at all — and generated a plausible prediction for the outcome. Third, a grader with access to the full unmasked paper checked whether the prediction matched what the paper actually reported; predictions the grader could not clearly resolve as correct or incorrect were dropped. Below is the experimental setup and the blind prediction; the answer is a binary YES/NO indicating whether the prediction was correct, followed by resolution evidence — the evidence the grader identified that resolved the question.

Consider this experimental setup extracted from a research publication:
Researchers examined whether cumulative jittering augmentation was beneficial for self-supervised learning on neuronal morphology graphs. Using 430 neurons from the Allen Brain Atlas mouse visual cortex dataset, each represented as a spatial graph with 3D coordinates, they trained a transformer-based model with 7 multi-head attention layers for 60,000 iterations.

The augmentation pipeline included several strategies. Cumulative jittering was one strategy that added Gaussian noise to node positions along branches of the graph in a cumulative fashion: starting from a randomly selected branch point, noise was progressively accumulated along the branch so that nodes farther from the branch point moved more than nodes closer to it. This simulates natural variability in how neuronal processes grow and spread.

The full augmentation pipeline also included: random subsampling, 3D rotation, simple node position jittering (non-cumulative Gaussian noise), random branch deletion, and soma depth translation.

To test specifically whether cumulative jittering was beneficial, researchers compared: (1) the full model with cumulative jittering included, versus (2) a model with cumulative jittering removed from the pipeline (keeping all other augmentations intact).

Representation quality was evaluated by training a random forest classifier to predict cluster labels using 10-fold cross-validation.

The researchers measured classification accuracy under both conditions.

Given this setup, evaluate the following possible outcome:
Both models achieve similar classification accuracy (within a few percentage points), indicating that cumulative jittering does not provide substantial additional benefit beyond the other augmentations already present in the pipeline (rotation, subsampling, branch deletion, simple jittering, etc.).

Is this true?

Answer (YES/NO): YES